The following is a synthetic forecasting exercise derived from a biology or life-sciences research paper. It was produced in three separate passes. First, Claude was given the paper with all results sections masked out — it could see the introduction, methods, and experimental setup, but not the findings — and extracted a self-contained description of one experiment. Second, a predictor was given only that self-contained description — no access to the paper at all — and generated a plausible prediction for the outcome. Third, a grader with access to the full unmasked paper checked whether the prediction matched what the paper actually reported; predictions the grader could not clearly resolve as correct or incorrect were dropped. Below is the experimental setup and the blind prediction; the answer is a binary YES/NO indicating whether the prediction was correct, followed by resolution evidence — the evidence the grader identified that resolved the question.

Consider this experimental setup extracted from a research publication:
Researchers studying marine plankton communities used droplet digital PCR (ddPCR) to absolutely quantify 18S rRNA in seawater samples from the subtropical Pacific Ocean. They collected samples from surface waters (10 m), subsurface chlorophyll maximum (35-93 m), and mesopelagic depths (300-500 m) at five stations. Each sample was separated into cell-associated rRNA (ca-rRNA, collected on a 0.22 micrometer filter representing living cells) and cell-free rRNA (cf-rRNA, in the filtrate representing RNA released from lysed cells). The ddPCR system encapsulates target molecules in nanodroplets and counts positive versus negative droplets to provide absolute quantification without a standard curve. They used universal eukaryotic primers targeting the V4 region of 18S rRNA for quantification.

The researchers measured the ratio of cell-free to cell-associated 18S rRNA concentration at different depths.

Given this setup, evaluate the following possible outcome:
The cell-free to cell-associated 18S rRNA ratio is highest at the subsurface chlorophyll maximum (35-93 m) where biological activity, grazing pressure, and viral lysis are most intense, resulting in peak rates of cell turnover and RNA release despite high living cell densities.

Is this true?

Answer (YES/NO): NO